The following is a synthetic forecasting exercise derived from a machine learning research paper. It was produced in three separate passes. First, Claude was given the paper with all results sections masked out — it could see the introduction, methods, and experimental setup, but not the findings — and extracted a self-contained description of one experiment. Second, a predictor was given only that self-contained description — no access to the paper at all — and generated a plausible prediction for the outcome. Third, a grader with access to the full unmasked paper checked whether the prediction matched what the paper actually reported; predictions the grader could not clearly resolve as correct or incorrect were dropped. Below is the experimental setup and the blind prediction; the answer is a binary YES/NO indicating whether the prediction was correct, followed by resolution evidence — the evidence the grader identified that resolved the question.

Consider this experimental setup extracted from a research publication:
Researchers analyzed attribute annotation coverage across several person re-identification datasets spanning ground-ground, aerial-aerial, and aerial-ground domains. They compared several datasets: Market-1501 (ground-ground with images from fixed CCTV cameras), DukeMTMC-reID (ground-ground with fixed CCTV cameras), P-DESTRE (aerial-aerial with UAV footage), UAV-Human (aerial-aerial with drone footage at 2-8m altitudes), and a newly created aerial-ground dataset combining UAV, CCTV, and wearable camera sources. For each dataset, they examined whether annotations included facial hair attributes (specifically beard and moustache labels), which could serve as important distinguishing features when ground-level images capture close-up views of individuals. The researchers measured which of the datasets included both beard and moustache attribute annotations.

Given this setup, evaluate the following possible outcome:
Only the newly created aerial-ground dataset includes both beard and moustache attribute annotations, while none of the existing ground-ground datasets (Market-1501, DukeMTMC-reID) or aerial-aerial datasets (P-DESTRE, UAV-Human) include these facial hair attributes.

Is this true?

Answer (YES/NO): NO